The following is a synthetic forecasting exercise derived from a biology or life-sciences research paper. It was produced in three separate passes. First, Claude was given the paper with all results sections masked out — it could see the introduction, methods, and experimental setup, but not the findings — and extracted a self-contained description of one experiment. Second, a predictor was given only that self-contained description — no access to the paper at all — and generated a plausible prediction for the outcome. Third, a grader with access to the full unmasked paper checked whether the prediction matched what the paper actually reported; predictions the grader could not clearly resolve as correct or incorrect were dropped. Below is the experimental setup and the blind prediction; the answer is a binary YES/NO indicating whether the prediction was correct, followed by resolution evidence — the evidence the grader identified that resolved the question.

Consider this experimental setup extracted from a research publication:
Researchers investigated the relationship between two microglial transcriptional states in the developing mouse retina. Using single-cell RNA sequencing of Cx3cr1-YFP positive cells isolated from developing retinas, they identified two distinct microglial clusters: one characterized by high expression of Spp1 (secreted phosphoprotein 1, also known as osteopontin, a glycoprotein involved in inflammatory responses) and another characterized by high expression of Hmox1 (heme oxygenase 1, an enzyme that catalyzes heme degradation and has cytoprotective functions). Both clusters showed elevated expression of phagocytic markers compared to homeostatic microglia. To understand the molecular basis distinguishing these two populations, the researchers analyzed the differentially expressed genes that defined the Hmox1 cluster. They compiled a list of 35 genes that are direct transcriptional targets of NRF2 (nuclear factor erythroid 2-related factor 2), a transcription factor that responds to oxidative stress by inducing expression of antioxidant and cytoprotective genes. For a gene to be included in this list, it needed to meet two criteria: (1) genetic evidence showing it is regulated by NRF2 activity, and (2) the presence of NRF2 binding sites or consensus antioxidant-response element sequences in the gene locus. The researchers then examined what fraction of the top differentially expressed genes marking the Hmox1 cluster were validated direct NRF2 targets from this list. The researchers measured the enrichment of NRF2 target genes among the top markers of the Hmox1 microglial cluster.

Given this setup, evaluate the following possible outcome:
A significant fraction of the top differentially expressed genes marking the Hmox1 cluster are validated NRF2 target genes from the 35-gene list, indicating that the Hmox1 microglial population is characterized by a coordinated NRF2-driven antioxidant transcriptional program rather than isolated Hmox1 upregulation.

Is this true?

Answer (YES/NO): YES